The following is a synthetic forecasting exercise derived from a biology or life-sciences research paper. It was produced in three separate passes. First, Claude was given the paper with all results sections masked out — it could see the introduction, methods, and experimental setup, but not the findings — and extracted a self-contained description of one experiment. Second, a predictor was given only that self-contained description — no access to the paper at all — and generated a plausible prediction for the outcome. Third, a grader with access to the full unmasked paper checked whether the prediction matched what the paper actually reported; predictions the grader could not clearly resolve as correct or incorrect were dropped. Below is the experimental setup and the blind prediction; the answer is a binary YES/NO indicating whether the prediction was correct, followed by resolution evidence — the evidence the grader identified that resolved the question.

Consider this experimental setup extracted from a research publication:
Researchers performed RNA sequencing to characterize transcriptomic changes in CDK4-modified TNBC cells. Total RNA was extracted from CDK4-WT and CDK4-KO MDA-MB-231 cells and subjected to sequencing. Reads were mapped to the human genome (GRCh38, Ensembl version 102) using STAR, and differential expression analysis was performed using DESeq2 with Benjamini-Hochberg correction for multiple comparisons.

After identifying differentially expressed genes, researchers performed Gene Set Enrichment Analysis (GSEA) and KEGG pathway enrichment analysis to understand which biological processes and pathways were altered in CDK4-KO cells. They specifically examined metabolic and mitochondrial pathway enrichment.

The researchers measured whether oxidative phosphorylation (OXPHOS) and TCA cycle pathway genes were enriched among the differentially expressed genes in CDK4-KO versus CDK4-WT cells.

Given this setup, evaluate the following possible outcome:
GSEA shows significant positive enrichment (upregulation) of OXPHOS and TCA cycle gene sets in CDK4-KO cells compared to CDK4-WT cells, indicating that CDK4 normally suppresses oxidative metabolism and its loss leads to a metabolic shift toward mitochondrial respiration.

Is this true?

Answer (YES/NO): NO